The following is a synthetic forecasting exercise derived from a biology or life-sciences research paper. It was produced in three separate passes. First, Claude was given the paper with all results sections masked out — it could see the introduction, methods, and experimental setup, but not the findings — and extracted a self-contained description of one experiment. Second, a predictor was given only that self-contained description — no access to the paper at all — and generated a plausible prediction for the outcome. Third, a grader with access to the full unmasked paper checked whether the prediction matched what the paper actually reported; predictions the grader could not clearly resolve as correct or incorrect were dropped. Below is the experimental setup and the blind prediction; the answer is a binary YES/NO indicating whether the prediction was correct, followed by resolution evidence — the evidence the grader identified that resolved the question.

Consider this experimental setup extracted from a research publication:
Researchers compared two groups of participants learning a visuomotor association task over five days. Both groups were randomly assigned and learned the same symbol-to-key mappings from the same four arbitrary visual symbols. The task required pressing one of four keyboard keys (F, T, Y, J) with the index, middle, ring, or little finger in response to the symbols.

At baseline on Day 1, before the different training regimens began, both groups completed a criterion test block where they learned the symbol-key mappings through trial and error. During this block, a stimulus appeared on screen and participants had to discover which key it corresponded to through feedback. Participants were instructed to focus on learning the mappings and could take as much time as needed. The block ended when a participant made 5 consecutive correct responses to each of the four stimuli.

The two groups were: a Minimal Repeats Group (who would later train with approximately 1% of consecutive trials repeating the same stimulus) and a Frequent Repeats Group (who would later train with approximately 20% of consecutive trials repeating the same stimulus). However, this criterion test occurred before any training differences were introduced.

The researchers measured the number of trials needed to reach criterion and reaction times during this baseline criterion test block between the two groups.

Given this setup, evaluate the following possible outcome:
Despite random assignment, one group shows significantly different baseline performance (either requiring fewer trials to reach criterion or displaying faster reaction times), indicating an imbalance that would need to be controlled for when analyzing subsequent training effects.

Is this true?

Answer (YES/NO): NO